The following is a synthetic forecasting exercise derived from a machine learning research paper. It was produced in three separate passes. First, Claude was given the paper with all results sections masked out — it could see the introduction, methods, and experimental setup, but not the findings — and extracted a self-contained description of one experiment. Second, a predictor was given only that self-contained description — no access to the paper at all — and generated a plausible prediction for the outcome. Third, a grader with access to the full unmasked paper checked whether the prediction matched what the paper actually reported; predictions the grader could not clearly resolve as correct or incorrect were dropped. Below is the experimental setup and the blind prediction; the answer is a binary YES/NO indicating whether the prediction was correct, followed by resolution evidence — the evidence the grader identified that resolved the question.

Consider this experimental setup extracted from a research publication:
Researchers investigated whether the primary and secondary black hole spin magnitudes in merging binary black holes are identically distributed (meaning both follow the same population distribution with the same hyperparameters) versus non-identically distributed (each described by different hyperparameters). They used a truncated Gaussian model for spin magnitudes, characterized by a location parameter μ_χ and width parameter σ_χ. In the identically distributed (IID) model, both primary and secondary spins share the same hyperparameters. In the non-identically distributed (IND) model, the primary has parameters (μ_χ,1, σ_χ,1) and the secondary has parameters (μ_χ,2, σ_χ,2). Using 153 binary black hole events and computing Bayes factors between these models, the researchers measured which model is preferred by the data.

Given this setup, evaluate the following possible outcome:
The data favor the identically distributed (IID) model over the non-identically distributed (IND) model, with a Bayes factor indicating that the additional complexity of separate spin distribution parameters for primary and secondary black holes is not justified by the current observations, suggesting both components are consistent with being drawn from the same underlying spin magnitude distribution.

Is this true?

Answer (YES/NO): YES